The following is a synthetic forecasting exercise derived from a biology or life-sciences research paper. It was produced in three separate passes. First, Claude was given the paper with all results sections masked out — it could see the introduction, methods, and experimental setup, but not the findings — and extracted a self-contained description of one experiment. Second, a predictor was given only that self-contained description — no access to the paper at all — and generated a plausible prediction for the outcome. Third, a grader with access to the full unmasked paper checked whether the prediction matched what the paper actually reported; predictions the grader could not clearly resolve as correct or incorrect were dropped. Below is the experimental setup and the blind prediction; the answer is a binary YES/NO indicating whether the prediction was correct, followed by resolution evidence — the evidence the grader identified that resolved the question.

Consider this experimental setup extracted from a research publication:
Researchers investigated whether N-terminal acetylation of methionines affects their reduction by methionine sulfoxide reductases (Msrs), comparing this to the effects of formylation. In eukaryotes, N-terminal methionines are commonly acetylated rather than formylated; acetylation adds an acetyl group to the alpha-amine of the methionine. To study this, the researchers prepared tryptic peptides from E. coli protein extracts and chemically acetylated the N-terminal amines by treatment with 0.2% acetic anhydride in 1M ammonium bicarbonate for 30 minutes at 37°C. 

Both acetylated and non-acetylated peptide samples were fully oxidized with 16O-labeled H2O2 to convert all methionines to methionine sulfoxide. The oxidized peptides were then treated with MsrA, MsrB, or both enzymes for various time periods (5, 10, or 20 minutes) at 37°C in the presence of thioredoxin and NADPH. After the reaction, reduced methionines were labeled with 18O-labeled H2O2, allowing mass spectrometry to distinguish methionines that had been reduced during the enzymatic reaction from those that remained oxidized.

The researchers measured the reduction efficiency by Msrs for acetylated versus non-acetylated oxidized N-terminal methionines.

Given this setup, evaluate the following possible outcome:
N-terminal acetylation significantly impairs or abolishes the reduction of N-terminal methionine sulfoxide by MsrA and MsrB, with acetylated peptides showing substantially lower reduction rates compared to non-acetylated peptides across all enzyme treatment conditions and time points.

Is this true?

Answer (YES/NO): NO